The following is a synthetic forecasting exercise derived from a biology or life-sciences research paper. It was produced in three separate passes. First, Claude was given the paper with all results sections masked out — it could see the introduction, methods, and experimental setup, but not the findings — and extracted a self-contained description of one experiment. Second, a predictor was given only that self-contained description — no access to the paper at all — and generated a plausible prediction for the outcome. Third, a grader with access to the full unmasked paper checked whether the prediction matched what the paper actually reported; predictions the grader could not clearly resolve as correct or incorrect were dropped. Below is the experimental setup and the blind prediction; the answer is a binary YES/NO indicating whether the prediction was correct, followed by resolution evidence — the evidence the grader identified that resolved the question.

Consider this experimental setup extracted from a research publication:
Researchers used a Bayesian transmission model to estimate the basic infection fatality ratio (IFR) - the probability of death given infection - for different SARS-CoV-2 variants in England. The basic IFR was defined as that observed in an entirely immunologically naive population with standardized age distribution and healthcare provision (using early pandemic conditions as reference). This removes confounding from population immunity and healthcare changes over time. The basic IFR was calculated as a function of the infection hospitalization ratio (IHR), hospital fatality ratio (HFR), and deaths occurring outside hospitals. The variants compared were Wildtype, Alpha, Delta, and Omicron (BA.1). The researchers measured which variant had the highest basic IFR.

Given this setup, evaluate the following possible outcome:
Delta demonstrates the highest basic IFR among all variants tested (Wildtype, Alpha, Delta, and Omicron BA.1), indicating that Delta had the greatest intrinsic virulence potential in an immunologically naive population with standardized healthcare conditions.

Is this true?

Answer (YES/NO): NO